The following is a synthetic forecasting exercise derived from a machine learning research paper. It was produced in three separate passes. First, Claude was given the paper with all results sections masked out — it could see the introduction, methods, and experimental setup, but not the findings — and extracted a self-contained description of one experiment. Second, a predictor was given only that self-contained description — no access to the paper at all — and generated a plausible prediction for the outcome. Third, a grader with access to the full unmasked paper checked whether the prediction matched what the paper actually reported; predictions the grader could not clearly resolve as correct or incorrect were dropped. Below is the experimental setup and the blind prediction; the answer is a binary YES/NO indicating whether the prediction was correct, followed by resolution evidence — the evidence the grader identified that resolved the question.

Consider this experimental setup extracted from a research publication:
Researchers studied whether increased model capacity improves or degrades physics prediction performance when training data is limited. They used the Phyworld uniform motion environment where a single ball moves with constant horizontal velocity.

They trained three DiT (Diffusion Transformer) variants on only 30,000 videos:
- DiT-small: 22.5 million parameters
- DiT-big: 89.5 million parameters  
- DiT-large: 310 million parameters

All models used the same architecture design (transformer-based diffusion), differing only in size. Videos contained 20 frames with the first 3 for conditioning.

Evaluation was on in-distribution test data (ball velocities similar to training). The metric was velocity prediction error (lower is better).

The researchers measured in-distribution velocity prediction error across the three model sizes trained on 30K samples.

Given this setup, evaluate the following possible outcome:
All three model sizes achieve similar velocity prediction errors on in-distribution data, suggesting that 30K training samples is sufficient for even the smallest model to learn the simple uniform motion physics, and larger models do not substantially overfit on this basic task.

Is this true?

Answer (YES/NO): NO